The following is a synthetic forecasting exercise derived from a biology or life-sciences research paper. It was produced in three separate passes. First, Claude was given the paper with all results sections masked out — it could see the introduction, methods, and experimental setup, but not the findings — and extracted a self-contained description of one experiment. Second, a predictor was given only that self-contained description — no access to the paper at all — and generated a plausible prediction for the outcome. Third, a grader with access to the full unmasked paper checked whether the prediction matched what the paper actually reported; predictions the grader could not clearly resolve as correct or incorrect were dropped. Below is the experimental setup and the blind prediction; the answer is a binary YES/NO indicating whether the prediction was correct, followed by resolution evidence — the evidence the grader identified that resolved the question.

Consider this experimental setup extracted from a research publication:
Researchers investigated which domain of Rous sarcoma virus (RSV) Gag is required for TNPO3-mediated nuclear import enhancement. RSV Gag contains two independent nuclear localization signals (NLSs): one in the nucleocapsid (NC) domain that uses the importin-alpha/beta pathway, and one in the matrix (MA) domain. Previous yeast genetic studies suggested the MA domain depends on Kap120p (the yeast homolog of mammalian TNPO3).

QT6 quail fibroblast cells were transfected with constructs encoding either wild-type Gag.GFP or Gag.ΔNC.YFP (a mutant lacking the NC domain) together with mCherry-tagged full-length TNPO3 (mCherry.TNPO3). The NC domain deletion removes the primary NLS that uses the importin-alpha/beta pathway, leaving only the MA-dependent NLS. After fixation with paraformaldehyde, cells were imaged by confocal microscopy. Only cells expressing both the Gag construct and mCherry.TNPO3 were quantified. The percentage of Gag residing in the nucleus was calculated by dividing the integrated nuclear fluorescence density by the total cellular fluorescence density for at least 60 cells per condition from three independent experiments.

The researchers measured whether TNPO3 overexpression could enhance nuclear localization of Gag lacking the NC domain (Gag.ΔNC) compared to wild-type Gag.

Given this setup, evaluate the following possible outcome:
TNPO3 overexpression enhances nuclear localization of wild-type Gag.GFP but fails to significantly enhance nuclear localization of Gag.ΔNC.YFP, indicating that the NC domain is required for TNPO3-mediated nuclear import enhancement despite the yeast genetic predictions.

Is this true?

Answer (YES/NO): NO